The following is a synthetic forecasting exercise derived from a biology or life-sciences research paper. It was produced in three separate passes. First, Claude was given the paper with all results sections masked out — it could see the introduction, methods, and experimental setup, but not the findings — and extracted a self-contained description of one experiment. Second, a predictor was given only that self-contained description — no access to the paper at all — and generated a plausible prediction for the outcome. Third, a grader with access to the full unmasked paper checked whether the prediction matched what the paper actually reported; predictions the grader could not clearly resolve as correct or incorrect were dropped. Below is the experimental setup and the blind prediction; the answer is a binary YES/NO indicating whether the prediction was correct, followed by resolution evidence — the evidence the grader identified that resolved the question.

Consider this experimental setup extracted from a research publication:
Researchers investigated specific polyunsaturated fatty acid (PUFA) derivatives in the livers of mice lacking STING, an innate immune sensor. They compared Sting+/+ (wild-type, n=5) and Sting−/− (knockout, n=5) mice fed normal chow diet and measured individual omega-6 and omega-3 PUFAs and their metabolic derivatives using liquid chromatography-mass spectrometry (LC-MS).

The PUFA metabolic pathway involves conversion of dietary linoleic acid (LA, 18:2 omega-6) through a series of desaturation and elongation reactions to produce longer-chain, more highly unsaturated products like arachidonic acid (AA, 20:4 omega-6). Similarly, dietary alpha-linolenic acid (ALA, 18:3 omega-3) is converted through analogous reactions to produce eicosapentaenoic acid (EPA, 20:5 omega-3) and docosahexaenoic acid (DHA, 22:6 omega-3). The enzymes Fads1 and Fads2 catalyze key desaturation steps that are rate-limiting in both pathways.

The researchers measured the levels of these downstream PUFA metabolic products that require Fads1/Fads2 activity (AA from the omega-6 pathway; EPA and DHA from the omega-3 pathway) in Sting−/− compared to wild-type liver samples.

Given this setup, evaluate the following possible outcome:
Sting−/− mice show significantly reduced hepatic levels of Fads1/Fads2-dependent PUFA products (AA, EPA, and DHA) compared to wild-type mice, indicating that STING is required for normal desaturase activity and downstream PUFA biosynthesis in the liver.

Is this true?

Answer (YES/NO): NO